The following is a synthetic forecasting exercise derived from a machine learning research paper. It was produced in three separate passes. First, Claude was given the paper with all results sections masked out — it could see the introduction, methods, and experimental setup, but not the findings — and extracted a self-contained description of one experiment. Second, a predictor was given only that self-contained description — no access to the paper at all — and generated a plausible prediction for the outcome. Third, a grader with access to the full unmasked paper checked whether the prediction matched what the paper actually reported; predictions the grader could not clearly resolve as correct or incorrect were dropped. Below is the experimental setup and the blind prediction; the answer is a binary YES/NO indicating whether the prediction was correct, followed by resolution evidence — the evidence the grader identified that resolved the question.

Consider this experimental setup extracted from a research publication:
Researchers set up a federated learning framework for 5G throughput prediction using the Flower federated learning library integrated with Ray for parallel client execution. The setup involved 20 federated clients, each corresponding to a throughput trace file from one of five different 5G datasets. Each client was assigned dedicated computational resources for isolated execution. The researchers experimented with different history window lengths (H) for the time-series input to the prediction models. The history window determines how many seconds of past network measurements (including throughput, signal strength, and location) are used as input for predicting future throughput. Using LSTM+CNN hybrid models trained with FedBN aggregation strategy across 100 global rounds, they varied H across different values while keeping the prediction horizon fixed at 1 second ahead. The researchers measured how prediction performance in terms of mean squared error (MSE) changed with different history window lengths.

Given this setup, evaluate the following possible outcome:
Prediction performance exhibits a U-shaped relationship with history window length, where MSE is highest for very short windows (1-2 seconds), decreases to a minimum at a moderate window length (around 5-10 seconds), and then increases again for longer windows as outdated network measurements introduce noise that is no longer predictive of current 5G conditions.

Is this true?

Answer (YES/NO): NO